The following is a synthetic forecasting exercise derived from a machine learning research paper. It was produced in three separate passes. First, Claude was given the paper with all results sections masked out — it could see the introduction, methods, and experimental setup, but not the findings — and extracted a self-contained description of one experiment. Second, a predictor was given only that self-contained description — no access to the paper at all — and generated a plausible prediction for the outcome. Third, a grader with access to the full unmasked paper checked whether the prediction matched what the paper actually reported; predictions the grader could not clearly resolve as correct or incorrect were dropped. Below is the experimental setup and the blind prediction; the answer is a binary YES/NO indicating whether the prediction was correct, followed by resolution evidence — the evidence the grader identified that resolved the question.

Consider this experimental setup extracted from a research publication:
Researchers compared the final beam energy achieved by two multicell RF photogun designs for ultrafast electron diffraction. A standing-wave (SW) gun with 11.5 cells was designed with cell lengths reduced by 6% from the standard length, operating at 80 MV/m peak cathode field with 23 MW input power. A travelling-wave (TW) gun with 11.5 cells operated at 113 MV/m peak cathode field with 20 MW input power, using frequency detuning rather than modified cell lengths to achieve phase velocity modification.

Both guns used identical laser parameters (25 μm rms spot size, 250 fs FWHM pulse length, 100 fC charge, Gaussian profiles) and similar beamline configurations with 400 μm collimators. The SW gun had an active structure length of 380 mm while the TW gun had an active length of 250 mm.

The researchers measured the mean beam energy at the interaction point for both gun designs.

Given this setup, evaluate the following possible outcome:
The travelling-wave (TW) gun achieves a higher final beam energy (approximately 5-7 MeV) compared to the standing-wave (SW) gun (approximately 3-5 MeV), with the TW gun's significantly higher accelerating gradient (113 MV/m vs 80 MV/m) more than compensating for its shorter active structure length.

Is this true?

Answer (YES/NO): NO